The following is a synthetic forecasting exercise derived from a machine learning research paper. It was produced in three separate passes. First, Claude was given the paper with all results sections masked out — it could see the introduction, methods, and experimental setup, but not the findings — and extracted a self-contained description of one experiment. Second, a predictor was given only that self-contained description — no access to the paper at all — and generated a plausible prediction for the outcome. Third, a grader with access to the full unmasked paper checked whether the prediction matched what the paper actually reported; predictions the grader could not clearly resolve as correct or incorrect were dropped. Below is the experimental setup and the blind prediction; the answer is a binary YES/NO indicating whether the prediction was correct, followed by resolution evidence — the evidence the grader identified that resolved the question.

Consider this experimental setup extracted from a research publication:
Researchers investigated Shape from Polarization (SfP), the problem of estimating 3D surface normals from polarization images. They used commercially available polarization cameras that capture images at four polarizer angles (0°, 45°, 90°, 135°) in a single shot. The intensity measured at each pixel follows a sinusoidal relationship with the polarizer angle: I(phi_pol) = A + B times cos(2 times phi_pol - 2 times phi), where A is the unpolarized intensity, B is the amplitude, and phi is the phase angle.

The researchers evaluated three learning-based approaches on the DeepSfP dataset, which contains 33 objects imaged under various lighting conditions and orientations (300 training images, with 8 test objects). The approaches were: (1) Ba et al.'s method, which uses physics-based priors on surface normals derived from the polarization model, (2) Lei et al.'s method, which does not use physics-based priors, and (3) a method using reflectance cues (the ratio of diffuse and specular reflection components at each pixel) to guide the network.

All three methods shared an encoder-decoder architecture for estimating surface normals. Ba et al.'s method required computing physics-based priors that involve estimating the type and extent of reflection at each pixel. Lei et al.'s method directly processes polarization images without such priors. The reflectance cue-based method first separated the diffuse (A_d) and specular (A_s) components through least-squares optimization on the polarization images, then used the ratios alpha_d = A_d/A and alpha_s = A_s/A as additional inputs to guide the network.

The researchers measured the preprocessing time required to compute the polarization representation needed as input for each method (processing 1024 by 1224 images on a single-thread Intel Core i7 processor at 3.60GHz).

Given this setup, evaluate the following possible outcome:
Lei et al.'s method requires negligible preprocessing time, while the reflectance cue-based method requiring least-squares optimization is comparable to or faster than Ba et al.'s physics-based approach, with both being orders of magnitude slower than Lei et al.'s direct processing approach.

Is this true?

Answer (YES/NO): NO